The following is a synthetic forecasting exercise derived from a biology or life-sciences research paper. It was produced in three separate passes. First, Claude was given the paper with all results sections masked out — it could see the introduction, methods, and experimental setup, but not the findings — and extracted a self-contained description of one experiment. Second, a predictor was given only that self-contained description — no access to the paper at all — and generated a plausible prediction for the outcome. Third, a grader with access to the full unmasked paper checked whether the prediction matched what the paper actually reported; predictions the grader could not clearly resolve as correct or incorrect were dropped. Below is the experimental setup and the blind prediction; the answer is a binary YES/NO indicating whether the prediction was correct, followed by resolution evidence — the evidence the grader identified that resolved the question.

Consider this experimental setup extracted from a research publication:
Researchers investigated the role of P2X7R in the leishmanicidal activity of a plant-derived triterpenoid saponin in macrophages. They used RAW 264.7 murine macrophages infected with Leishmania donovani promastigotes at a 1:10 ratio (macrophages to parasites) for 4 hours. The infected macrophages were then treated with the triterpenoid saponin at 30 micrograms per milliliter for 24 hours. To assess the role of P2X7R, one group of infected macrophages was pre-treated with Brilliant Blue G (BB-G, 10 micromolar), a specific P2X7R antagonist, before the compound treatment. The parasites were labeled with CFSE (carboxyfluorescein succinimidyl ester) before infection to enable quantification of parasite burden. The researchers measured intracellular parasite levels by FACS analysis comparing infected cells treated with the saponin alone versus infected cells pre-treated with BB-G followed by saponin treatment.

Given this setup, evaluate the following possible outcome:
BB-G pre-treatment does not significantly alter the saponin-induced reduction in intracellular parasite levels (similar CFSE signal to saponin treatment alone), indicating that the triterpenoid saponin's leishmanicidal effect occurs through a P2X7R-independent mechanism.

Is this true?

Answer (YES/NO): NO